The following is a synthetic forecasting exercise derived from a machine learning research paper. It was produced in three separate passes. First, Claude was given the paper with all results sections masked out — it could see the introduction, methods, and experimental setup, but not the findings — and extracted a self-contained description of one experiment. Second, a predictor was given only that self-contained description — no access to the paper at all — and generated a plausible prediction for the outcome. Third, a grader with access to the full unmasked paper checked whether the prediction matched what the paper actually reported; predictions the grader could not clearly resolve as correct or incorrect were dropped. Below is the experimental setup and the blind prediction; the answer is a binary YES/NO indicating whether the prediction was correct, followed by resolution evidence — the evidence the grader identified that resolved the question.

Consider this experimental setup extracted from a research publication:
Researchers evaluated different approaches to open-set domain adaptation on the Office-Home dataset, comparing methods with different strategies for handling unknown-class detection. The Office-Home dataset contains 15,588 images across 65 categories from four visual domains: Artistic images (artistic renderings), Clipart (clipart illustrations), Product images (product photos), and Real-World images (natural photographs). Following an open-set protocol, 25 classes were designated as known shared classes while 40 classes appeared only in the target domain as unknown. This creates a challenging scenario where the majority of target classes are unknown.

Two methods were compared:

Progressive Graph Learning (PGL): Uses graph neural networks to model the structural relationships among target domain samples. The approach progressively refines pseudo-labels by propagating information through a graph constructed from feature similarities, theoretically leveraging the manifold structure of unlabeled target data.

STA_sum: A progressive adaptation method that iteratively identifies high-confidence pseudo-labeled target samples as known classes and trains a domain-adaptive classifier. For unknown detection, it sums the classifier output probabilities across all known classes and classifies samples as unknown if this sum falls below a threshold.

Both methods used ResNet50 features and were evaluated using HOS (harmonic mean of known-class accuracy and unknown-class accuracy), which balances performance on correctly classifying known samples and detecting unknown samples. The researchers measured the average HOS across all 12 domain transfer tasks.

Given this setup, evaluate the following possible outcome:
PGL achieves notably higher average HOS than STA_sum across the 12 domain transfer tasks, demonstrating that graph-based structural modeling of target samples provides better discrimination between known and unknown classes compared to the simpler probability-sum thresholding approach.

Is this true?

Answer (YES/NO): NO